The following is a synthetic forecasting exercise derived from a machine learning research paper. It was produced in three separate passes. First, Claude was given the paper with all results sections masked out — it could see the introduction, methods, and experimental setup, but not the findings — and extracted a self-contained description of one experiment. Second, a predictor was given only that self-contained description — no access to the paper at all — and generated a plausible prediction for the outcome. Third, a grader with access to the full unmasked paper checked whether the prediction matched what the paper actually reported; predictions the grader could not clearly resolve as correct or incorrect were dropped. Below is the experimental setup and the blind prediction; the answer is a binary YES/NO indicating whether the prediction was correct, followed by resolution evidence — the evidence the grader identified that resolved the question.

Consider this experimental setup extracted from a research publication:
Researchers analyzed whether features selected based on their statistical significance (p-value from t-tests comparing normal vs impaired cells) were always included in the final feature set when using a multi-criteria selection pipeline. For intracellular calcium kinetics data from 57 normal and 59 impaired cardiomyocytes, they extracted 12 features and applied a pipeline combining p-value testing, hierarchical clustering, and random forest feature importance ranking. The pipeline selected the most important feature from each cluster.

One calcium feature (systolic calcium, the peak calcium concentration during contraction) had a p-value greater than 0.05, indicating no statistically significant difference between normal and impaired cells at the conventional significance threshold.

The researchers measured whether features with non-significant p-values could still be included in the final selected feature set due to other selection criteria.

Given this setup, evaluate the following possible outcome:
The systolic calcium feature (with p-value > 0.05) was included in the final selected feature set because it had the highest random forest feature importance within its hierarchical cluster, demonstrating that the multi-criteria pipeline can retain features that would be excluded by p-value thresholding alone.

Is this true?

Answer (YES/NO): NO